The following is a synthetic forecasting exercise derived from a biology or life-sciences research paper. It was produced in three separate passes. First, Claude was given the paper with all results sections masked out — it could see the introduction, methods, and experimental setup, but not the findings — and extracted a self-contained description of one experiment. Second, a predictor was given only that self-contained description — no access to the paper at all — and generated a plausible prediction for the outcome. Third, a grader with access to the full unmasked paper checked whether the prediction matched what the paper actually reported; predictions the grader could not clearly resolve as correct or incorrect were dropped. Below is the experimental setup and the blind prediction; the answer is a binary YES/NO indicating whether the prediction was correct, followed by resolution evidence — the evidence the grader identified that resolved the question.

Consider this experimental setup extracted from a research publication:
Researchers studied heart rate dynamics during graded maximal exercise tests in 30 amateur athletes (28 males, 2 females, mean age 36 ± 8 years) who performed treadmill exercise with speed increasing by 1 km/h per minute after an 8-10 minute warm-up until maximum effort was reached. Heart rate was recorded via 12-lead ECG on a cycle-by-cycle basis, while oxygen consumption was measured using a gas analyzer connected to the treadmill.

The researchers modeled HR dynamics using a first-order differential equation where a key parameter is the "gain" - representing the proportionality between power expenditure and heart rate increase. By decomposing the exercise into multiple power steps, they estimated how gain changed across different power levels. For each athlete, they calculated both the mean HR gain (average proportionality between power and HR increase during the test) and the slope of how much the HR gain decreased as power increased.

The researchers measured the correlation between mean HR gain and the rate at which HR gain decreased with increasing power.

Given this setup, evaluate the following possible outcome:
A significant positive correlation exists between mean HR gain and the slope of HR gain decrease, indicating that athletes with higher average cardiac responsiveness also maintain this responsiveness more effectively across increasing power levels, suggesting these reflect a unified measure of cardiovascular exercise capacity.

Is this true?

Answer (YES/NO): NO